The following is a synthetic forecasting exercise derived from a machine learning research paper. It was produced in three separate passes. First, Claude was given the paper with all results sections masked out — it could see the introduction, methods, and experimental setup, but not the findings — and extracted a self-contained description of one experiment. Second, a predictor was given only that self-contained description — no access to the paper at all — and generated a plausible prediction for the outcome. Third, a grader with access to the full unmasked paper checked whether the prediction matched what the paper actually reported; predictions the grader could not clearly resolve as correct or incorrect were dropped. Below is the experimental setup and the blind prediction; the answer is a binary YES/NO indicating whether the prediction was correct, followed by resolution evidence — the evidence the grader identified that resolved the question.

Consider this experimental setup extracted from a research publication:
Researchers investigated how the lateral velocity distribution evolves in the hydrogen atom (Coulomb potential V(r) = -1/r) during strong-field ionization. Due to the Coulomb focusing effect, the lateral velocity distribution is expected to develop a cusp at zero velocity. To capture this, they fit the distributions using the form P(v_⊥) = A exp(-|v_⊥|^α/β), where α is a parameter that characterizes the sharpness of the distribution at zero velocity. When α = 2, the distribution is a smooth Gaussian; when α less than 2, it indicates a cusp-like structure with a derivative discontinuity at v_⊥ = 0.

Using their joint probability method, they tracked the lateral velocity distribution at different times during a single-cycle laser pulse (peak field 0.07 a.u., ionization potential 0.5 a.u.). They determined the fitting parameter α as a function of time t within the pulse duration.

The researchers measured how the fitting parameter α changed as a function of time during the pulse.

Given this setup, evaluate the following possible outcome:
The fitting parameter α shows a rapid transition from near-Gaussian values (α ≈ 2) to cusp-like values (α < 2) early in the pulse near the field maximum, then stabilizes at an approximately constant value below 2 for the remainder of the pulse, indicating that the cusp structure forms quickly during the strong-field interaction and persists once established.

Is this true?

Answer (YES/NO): NO